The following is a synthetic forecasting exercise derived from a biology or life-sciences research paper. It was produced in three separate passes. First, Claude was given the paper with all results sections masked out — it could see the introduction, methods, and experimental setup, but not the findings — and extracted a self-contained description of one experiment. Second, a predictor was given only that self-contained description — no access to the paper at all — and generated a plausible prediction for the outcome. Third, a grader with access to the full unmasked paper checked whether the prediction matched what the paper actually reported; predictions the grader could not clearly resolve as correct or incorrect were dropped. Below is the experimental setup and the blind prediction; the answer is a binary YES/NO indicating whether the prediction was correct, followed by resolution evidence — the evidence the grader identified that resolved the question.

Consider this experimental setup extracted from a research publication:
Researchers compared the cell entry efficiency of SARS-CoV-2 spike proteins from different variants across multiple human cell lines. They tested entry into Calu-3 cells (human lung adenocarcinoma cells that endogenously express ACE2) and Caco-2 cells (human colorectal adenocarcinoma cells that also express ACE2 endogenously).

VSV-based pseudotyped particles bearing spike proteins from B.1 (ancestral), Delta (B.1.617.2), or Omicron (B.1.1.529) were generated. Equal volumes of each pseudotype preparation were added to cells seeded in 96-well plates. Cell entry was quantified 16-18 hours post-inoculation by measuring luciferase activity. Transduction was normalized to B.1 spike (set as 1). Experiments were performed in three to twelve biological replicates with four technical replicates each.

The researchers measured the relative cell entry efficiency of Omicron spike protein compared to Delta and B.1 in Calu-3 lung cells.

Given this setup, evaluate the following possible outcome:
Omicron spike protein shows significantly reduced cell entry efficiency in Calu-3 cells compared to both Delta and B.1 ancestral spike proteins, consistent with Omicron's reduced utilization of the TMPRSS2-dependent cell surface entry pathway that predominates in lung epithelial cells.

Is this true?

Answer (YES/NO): NO